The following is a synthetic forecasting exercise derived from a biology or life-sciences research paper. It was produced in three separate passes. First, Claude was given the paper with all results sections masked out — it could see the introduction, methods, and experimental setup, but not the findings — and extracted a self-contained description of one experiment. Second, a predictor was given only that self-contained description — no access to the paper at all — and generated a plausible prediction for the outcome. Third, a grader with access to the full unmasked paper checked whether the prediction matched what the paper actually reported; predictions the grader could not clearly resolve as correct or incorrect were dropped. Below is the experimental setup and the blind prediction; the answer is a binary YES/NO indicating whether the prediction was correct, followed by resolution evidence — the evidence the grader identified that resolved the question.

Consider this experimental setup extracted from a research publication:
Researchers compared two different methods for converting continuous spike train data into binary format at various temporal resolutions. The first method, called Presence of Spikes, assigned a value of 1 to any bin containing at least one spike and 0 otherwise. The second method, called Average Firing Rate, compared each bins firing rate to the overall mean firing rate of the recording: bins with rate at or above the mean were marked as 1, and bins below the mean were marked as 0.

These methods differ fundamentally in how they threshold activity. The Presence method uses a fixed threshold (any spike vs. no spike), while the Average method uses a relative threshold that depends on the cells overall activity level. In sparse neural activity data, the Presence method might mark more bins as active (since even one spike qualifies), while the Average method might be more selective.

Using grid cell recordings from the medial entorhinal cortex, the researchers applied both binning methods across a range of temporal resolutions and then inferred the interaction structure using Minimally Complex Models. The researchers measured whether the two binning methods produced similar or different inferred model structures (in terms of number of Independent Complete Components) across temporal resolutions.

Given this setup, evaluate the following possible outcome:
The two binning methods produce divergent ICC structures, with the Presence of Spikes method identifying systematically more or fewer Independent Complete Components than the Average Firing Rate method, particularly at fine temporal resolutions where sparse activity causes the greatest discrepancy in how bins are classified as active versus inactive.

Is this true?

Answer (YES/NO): NO